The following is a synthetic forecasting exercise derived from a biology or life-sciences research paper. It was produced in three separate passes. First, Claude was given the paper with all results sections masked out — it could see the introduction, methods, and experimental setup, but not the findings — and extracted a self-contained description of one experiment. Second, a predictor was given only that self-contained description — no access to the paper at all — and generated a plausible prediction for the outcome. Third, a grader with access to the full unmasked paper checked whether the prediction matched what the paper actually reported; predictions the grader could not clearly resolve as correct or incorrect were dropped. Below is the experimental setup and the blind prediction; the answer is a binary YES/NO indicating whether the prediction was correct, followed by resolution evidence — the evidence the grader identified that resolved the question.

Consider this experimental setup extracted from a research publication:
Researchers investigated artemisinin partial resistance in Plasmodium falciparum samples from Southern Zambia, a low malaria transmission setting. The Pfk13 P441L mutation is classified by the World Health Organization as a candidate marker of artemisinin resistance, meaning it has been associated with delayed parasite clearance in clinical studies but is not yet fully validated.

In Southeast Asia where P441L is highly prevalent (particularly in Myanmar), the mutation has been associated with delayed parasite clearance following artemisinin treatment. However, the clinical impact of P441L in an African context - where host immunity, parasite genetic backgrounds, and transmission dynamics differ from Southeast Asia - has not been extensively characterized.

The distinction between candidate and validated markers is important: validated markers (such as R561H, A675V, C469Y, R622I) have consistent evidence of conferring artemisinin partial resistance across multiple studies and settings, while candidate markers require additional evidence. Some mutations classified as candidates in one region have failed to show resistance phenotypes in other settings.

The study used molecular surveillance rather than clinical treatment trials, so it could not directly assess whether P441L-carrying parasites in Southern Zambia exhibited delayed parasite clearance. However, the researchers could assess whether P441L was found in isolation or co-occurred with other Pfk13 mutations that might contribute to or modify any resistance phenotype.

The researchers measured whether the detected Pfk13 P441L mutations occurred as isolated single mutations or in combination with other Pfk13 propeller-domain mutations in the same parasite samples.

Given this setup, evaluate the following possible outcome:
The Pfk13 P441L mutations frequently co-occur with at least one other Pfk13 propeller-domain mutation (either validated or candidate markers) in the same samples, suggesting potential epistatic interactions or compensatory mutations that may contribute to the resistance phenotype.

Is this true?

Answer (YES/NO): NO